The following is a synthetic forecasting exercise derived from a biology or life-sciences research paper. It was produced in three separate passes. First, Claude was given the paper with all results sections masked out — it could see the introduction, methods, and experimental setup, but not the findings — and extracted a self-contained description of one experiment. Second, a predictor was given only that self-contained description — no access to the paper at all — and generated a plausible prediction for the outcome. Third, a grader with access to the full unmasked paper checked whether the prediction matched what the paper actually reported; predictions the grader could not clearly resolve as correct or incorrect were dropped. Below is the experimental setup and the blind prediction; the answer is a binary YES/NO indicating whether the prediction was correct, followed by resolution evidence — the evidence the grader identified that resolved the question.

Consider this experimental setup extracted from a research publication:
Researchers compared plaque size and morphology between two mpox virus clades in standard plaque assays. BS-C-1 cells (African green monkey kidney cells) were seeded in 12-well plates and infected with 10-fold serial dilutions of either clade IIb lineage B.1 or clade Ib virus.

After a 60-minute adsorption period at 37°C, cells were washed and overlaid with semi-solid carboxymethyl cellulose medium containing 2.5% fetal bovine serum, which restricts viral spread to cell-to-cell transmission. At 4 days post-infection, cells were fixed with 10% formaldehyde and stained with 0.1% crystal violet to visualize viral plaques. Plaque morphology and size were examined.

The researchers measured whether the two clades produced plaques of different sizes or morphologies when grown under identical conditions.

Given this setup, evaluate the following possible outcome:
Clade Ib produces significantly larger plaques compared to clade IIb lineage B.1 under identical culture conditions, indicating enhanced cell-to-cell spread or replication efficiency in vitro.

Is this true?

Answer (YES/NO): NO